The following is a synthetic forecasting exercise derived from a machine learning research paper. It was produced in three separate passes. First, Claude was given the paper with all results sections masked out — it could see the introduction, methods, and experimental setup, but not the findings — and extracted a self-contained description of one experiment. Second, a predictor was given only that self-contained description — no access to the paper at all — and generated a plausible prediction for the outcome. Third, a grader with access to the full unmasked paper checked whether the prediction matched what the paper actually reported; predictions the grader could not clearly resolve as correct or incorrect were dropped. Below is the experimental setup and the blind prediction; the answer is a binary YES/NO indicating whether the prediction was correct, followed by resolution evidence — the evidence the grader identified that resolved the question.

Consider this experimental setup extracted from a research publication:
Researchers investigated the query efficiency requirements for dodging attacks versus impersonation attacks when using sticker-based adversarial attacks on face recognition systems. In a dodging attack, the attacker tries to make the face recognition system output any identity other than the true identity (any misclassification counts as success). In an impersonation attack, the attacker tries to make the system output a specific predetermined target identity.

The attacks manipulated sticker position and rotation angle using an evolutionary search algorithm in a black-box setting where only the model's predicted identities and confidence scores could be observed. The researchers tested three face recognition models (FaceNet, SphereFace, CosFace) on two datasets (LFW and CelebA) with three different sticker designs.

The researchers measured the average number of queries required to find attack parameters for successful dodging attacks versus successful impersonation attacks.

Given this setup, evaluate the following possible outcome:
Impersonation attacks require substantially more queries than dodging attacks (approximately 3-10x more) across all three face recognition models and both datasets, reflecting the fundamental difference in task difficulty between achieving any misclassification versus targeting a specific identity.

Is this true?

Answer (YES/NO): NO